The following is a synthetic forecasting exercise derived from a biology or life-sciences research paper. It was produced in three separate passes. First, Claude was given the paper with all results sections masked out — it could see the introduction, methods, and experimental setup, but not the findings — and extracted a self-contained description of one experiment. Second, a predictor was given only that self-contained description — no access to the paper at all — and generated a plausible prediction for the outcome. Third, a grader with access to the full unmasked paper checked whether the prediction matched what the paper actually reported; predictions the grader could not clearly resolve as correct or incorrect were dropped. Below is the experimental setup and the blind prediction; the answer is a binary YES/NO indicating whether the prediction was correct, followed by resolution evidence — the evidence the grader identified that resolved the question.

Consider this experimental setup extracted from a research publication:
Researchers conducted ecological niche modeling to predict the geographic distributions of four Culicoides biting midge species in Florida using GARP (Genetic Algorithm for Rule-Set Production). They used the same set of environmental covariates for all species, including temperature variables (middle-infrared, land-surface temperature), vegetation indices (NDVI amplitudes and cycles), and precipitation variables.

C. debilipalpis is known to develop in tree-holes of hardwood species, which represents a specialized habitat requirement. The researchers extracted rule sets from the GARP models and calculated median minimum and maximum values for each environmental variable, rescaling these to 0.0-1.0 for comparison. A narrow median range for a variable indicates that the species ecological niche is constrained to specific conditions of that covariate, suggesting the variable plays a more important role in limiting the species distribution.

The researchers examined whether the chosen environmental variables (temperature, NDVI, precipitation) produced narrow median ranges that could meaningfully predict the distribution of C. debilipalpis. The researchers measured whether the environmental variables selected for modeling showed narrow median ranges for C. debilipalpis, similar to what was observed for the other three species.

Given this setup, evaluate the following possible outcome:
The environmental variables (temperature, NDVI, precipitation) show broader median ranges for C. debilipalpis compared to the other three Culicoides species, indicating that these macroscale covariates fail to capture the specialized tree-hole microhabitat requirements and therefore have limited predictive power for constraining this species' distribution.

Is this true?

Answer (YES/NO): YES